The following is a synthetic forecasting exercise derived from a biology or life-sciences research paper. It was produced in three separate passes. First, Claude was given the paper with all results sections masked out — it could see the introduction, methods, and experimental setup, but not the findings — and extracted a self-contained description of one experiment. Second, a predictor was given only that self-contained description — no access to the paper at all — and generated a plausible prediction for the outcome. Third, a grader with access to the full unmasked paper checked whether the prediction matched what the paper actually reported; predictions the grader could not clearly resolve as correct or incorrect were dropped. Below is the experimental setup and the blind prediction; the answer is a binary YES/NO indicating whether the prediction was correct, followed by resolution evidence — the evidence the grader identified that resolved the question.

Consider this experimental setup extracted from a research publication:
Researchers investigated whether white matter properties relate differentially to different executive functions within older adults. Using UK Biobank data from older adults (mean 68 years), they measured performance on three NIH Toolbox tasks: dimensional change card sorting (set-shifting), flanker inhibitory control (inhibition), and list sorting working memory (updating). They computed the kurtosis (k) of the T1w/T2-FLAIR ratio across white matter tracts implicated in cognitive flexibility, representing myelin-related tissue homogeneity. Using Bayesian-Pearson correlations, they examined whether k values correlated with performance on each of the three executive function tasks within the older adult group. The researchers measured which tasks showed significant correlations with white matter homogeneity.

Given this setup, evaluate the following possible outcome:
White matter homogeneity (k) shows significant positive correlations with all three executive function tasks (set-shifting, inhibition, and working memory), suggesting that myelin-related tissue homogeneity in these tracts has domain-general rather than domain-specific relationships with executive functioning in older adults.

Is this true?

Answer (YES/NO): NO